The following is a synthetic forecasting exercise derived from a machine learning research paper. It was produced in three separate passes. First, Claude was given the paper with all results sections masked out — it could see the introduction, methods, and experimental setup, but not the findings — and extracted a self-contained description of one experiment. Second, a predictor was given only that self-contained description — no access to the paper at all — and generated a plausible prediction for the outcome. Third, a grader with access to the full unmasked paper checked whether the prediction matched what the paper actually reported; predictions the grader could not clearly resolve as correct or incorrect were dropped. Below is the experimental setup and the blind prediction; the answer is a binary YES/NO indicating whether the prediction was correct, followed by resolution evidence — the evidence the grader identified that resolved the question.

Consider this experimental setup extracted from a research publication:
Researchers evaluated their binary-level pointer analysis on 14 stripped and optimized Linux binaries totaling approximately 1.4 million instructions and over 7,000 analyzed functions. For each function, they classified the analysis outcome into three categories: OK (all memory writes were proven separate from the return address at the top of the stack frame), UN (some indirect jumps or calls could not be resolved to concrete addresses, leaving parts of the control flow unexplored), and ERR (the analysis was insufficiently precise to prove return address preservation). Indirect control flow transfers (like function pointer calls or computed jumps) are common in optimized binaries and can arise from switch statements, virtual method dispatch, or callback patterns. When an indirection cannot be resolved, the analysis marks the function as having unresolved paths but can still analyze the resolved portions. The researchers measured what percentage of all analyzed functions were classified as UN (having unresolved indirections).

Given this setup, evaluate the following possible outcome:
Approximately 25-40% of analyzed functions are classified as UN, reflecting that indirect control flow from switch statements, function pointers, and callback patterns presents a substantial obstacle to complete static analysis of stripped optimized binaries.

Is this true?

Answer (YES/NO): NO